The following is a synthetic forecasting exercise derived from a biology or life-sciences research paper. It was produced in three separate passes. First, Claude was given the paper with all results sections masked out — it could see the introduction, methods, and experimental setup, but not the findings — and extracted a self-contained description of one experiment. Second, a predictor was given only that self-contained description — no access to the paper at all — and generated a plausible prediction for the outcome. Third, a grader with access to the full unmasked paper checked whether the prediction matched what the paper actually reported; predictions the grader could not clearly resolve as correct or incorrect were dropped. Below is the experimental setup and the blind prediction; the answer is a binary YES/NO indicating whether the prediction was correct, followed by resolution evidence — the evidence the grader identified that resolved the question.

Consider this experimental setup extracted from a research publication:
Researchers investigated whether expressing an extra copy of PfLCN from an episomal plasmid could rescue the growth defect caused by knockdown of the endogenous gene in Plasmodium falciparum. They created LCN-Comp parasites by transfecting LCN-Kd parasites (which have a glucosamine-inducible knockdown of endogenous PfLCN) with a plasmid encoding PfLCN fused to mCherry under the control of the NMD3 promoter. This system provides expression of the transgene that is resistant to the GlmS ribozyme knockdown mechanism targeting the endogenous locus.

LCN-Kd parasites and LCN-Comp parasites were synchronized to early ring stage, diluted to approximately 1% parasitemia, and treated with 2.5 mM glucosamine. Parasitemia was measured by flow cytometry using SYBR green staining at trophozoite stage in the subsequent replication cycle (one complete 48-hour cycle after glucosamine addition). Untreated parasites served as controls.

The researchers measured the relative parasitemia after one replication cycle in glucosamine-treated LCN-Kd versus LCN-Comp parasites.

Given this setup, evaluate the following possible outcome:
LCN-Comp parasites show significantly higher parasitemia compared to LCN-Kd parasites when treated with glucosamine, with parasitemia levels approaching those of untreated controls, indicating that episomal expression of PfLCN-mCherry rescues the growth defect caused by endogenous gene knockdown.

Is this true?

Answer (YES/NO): YES